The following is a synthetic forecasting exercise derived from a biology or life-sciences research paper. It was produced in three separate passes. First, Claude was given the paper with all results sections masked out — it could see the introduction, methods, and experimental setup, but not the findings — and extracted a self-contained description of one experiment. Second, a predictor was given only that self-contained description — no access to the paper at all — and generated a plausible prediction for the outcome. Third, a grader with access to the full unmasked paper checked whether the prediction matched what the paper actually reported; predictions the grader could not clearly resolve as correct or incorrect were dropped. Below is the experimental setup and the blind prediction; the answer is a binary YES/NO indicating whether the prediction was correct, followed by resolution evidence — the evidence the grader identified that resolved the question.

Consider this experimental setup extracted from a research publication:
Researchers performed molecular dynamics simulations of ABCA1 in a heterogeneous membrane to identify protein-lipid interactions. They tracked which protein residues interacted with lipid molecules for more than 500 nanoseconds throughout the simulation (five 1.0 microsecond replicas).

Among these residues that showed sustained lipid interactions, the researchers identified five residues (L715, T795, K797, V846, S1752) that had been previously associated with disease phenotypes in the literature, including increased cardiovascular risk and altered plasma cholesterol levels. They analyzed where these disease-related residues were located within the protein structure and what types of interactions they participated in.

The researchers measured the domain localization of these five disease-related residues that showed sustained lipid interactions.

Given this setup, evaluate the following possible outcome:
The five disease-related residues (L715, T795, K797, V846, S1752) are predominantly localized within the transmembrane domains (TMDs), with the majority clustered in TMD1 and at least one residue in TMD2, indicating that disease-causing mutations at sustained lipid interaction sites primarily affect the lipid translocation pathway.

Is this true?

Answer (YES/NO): NO